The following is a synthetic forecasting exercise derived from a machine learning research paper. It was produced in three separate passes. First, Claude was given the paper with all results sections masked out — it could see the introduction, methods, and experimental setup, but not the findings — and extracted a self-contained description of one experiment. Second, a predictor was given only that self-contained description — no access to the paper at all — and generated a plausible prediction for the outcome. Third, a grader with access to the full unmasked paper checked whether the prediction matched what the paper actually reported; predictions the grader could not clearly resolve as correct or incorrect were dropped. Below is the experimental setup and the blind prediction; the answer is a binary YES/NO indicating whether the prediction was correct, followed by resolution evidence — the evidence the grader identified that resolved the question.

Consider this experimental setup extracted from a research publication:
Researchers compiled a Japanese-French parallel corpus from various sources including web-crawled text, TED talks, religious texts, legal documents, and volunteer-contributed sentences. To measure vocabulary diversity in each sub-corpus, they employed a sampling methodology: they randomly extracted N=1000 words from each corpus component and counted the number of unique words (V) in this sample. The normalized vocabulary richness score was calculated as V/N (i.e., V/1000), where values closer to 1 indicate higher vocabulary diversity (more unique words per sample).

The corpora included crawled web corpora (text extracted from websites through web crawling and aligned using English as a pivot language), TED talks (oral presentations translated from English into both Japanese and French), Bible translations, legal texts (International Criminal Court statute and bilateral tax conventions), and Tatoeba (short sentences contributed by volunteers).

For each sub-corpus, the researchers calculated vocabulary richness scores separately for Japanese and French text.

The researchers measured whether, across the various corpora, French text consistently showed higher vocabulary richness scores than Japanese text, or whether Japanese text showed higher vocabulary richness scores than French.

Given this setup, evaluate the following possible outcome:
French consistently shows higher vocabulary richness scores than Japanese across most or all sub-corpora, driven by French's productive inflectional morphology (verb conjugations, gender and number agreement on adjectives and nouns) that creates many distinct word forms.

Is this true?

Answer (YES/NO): YES